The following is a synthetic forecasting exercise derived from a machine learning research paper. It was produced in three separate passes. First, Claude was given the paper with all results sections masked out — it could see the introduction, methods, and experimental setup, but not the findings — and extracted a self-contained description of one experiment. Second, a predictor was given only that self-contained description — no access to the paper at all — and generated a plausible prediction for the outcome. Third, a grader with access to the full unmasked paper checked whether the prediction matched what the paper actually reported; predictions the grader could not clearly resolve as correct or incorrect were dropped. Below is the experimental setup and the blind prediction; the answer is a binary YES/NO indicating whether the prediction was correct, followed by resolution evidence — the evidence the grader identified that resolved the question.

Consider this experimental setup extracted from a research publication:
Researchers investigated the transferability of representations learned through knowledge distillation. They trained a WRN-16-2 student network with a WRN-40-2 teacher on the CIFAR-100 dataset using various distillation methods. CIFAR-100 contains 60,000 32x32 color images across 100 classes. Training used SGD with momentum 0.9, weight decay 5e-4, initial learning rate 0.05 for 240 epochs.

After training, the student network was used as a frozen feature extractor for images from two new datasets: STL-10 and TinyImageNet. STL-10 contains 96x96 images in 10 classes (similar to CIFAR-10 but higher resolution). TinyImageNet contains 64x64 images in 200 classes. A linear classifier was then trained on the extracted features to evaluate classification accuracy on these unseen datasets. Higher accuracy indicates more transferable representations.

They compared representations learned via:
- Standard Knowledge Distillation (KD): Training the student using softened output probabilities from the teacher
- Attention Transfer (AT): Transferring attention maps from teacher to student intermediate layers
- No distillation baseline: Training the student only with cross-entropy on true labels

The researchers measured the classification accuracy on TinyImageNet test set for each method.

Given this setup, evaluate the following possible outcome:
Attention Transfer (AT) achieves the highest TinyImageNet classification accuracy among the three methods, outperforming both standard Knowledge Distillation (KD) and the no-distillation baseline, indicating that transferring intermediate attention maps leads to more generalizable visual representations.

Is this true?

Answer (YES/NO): YES